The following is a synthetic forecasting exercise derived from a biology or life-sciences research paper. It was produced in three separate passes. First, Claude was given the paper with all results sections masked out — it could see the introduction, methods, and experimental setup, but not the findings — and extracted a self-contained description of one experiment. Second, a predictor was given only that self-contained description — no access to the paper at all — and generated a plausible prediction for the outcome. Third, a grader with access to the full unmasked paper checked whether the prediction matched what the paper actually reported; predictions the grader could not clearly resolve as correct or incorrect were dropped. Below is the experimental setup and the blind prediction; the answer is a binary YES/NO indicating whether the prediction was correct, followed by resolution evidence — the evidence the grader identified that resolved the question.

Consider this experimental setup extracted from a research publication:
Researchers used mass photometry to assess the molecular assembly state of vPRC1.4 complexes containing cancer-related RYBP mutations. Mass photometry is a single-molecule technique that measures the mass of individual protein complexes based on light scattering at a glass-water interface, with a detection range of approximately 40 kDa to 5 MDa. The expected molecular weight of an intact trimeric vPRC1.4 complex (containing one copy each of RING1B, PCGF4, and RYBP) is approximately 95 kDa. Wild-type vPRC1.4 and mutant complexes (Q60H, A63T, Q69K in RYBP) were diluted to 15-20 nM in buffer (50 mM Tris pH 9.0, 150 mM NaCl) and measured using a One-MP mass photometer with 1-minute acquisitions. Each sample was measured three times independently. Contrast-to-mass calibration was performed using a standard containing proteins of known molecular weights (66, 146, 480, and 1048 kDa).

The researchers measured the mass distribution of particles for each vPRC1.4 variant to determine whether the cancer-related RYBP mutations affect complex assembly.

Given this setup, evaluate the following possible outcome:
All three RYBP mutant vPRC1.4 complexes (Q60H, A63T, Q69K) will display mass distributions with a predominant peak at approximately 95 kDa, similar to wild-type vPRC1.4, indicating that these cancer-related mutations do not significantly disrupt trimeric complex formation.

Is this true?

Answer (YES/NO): NO